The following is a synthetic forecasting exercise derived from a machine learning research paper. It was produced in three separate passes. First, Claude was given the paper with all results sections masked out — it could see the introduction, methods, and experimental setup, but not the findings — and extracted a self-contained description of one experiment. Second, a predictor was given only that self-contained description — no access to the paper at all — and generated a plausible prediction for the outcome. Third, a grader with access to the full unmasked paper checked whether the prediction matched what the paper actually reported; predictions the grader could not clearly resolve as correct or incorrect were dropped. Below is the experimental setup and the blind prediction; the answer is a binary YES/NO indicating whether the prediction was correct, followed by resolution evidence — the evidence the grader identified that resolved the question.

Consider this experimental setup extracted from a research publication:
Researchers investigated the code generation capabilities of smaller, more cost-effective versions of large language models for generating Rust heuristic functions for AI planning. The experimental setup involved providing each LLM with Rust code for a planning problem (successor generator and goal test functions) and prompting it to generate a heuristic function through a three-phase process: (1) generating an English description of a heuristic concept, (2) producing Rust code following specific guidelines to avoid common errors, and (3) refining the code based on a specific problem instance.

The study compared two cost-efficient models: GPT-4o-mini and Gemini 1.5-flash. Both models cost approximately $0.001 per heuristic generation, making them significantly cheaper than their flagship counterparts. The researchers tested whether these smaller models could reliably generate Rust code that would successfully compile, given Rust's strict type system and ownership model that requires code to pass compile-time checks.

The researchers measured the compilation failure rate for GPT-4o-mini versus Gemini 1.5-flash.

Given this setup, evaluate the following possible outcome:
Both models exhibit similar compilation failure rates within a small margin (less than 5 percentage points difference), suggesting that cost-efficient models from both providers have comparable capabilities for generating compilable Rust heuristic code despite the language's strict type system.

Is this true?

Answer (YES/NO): YES